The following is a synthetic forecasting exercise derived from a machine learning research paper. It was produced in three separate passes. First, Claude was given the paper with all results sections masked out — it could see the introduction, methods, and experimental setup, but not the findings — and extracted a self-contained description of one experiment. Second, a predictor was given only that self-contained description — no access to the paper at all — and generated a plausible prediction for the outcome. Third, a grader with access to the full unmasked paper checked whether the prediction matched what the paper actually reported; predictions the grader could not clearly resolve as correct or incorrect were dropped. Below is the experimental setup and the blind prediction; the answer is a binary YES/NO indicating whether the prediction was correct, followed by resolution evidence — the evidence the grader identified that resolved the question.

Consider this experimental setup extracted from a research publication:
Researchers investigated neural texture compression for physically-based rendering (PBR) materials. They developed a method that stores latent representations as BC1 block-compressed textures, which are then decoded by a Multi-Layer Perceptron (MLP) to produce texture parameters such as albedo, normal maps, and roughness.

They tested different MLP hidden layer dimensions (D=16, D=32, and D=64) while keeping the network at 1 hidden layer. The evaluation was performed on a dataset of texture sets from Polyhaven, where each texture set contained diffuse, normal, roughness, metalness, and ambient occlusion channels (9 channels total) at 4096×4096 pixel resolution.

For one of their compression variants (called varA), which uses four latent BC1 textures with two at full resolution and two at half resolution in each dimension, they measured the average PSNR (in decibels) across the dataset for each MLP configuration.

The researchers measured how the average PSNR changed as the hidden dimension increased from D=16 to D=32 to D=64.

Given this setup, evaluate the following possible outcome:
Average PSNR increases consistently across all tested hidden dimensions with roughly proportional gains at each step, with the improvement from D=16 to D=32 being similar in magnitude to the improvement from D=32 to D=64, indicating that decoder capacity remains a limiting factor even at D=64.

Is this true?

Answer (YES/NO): NO